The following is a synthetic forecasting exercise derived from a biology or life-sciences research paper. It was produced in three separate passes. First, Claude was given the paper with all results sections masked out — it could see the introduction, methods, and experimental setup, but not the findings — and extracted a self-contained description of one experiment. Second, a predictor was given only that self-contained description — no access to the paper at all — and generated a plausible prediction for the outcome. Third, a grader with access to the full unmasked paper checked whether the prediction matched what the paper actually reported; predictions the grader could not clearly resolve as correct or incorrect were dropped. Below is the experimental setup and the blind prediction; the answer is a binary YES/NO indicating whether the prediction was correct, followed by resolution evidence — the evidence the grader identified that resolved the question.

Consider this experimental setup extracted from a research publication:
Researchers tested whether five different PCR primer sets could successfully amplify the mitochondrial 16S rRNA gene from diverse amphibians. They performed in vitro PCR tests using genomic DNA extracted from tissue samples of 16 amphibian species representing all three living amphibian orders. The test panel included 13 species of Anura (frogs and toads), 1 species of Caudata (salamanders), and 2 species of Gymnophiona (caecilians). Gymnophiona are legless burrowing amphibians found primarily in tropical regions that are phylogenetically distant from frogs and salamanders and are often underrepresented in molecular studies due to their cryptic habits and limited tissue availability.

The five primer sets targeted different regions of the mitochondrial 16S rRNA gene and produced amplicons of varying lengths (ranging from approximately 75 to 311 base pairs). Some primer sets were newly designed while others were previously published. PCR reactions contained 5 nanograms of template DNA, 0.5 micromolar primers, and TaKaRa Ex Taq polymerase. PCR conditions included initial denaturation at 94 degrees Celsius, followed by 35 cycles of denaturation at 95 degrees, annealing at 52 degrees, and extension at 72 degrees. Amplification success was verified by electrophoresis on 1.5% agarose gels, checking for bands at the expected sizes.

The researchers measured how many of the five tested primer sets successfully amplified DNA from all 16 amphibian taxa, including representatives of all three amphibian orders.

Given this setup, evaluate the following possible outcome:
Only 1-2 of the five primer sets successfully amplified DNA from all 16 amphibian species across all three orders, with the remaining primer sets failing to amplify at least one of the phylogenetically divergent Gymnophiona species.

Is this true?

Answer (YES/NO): NO